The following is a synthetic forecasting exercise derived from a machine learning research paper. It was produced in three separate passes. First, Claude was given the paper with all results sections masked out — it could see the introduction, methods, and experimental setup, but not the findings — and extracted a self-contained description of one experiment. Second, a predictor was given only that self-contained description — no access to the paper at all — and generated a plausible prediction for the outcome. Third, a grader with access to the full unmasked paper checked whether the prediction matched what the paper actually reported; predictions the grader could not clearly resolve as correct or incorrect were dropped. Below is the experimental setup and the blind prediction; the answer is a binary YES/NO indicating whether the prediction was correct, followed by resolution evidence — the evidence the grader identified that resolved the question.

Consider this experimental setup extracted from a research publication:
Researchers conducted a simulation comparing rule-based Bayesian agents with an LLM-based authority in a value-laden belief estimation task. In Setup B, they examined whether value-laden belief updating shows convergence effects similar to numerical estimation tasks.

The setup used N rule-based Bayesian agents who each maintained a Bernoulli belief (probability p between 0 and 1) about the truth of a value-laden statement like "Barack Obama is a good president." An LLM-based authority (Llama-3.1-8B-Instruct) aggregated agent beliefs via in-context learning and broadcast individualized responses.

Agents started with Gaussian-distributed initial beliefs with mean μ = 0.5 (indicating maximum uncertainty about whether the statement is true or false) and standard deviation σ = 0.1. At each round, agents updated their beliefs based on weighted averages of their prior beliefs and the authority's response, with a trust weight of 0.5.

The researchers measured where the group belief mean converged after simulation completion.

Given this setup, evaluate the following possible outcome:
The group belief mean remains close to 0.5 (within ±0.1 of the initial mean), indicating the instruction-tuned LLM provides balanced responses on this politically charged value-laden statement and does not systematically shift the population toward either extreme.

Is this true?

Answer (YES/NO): NO